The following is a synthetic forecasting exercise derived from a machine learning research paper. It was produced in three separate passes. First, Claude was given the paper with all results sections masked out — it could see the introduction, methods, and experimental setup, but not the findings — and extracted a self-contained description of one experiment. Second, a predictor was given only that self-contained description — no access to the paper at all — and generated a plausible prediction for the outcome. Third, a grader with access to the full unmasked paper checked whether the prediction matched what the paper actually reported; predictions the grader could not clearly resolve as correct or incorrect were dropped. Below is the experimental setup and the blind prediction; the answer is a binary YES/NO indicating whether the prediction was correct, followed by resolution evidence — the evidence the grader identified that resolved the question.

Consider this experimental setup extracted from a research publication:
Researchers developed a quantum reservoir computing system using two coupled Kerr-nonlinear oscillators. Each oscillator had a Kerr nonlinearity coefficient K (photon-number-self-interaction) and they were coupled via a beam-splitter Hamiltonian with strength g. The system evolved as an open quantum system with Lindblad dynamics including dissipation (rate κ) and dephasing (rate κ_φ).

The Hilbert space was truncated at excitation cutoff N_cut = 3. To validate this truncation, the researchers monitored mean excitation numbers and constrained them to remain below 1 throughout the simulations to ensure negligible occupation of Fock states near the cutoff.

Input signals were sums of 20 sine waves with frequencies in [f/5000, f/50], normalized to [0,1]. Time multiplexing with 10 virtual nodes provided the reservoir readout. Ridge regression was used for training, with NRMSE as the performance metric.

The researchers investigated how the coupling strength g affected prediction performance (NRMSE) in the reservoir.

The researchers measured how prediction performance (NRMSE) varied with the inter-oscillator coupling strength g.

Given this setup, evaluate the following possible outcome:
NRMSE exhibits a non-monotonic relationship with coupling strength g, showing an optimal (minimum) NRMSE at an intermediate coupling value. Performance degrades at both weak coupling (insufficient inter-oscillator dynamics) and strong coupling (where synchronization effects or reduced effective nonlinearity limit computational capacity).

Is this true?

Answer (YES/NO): NO